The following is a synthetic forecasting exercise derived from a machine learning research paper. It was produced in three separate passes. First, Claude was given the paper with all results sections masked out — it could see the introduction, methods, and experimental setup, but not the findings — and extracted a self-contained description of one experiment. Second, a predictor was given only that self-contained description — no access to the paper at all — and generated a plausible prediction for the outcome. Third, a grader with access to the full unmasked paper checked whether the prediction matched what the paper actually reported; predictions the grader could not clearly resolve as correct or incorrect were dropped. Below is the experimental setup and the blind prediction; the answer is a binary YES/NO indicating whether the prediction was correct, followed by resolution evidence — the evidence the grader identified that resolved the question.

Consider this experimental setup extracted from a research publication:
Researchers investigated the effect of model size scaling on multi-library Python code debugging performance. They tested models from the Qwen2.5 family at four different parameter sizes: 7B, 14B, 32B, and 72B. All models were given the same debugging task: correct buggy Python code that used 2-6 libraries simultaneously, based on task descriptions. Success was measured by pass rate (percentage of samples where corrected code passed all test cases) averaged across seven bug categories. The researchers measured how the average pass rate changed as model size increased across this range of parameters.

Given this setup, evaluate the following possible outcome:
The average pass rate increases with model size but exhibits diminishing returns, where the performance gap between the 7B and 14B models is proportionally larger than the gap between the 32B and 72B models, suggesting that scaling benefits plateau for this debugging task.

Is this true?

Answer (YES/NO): NO